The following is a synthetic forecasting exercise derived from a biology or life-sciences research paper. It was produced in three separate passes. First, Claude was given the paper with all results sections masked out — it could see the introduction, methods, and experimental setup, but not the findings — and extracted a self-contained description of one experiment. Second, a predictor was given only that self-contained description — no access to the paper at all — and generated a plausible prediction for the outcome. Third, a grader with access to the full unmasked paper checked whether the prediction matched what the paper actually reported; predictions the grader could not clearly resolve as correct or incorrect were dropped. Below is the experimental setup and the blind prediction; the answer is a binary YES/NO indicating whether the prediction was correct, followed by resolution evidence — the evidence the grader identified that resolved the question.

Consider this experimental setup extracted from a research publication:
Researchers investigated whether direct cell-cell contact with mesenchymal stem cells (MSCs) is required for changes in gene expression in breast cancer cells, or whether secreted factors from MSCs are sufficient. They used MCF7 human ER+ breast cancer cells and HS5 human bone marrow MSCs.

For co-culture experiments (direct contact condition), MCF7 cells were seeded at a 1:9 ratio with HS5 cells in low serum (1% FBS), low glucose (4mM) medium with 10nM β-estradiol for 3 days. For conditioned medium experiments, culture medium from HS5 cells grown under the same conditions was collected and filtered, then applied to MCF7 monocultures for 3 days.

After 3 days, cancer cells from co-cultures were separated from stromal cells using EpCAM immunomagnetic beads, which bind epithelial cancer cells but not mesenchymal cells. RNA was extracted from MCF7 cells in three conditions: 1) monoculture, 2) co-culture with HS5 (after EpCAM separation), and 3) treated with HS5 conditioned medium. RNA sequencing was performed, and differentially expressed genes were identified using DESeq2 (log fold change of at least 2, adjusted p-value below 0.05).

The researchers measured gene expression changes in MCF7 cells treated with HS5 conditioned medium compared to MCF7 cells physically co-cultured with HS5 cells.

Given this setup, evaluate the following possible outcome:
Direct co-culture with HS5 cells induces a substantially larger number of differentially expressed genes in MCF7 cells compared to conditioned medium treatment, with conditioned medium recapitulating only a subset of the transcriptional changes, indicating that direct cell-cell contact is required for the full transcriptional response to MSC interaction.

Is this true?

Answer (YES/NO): YES